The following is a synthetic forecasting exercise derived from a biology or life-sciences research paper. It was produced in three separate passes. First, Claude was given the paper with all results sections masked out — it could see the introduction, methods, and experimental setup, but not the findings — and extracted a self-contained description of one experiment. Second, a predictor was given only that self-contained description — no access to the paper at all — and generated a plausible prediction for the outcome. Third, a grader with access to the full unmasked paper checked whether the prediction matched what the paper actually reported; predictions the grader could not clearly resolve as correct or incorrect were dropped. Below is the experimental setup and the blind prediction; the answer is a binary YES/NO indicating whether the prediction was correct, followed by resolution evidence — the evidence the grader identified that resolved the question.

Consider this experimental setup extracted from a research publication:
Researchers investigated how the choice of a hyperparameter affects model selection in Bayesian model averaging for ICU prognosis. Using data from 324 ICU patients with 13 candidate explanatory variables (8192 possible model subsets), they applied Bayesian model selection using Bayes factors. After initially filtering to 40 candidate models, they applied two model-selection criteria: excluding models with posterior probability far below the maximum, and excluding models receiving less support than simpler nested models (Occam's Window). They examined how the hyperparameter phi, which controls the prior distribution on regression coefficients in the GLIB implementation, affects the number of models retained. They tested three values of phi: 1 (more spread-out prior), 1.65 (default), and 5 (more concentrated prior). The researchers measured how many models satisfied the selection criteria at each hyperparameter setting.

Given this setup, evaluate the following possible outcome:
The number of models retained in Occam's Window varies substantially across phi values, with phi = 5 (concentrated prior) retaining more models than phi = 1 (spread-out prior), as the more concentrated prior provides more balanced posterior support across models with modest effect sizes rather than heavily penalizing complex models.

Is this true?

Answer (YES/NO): NO